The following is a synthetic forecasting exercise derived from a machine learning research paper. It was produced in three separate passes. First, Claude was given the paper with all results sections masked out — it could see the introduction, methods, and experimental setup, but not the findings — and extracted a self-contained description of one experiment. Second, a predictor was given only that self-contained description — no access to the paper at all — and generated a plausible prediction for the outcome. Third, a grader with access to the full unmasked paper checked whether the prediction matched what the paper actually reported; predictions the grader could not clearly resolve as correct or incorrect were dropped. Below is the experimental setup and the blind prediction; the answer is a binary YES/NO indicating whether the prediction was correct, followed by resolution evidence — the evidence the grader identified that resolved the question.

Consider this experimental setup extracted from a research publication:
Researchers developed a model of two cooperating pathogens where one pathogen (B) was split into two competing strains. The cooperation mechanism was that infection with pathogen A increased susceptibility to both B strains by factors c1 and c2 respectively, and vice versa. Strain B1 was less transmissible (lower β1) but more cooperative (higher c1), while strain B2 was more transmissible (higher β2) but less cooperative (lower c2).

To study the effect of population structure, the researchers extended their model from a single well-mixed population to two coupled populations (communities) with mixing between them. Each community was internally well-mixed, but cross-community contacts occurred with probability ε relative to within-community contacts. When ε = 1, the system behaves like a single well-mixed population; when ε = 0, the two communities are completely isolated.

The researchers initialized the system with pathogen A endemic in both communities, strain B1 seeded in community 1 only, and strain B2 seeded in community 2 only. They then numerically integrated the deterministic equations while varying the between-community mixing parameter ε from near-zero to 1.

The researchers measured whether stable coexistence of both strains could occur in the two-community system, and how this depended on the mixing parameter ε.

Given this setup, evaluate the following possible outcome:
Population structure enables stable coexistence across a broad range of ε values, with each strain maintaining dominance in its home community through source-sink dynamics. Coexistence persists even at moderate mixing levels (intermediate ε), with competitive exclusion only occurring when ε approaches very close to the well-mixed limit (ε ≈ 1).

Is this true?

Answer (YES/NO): NO